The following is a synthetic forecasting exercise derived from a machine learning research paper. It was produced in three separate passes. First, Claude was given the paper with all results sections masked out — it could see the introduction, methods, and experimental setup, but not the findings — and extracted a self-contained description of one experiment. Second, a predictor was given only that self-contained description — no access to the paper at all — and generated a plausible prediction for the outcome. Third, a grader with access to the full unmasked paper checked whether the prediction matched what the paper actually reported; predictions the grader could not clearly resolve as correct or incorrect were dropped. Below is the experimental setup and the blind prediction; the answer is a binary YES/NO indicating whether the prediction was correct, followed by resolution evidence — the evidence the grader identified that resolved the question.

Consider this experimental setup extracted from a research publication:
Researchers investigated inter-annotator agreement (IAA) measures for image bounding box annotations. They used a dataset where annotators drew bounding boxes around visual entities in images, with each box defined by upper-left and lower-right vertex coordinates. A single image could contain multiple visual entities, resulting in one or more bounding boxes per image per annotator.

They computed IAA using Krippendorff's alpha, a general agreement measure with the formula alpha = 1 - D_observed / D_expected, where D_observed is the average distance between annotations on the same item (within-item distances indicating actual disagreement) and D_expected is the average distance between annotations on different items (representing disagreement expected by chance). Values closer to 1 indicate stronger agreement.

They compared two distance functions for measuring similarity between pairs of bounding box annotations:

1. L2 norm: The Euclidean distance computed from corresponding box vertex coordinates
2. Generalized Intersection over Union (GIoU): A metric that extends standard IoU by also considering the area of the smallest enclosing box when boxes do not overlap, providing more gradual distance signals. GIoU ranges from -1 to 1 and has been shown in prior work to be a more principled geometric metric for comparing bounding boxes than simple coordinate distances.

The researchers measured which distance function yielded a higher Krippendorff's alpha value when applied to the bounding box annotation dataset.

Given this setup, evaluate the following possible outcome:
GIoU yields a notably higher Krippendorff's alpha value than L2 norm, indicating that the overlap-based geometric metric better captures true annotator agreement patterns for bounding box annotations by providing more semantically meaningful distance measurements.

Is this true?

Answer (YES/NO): NO